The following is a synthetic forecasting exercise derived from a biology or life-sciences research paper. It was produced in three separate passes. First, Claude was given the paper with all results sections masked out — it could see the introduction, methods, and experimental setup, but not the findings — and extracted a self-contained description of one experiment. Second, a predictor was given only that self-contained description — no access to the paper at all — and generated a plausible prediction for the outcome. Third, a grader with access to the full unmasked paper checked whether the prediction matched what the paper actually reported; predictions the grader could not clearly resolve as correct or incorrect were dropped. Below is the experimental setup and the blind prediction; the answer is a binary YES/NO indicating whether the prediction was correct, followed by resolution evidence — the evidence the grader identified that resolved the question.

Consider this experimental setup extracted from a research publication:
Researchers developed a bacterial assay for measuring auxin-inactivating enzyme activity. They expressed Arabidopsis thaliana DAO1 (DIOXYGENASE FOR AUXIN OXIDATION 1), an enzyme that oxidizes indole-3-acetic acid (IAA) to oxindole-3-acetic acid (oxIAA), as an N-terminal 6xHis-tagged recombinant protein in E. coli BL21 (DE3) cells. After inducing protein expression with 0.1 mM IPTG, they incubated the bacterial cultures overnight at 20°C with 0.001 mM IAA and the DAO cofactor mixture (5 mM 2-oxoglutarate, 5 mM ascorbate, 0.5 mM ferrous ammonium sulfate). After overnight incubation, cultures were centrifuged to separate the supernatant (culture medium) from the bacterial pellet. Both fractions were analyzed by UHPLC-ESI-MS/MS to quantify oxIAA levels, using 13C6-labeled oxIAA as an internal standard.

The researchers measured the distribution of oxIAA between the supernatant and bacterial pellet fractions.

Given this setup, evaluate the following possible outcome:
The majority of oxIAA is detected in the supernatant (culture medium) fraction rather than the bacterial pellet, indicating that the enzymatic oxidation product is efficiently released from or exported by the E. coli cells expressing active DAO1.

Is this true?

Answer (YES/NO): YES